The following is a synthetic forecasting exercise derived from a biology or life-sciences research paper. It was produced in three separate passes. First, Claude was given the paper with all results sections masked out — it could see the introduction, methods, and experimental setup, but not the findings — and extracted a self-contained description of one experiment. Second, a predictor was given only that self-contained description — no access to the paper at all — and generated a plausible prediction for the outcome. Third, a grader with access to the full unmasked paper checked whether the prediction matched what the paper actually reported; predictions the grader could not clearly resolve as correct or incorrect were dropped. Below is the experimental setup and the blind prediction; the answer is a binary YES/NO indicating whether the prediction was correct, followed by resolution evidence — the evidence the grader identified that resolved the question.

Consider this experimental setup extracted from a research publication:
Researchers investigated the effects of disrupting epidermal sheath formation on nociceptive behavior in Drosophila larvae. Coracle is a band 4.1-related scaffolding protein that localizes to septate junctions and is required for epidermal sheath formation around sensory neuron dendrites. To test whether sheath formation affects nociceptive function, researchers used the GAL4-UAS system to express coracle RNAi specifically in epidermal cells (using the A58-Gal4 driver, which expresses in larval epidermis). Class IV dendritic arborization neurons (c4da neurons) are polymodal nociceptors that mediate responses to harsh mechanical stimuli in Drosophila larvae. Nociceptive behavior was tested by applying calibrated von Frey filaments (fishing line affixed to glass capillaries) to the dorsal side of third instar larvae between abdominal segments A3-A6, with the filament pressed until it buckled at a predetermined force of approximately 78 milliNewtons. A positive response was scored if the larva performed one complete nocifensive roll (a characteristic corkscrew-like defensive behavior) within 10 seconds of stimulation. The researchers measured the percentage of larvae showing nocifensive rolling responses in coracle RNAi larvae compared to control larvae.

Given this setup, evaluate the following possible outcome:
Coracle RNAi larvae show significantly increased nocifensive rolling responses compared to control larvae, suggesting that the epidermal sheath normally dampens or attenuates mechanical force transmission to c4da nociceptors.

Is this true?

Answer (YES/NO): NO